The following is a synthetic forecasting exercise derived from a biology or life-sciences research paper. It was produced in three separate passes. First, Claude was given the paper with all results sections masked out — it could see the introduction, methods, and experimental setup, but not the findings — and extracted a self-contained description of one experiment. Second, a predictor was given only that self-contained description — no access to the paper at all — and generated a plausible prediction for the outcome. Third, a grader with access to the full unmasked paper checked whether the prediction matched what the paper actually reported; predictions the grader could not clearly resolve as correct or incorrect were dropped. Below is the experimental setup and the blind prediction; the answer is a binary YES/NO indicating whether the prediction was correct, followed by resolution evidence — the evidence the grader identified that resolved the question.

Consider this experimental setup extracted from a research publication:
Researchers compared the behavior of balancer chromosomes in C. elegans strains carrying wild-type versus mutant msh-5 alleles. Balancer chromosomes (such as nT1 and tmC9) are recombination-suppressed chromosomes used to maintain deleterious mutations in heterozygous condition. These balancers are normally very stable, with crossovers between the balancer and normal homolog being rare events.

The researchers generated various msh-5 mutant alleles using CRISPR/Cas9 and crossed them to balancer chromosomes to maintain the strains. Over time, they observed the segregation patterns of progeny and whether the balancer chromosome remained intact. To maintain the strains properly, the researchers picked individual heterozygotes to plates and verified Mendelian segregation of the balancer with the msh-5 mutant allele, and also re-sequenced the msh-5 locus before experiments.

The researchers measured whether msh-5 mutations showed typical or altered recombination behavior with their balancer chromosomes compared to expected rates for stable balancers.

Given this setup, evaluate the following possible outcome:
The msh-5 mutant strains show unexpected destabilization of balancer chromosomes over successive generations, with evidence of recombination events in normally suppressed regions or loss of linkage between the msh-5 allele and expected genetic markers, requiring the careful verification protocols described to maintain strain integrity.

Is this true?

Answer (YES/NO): YES